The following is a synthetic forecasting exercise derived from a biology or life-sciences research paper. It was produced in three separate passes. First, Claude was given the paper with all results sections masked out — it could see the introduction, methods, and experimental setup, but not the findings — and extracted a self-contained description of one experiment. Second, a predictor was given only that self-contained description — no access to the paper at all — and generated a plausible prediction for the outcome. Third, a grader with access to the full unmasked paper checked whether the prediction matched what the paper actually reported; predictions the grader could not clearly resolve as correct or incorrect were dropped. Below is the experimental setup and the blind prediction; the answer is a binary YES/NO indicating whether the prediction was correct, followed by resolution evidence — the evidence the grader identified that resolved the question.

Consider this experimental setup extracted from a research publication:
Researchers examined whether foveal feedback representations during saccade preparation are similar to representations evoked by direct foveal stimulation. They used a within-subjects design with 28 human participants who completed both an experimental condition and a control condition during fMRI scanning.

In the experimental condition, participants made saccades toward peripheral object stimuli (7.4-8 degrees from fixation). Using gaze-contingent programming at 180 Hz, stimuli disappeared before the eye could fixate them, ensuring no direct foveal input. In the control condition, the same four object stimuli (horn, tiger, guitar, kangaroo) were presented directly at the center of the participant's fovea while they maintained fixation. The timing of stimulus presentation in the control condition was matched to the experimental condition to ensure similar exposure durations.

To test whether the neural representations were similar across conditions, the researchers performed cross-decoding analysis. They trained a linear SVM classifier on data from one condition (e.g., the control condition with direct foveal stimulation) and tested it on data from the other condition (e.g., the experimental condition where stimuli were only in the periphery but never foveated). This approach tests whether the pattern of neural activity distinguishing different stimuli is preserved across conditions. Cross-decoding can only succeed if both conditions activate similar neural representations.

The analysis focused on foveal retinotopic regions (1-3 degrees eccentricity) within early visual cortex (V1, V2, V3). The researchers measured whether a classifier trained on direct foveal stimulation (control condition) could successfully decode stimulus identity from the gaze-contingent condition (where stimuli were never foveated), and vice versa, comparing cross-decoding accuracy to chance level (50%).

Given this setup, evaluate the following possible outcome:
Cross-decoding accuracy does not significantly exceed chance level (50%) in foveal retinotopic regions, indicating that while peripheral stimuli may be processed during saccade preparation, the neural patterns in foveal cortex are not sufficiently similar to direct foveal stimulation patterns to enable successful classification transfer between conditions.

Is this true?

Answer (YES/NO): NO